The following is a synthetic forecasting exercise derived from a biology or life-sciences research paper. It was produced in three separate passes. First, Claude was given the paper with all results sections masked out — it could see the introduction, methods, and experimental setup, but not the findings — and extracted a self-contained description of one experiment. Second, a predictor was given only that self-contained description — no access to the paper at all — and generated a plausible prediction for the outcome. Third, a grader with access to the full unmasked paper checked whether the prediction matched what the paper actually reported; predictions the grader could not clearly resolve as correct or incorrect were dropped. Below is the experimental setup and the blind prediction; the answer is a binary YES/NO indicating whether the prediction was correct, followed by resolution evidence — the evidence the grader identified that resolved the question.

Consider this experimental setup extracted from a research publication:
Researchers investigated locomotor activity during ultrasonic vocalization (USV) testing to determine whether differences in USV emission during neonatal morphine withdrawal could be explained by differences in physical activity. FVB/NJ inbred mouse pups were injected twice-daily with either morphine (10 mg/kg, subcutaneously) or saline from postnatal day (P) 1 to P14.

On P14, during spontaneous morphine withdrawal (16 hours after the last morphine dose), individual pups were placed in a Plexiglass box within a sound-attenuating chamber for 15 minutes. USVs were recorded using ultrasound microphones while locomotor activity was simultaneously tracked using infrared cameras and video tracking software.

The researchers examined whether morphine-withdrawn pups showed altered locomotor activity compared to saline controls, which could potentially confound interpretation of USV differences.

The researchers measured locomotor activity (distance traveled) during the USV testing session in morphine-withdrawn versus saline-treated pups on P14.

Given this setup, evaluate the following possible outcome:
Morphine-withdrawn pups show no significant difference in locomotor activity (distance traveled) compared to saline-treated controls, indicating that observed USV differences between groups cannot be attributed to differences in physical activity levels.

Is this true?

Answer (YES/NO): YES